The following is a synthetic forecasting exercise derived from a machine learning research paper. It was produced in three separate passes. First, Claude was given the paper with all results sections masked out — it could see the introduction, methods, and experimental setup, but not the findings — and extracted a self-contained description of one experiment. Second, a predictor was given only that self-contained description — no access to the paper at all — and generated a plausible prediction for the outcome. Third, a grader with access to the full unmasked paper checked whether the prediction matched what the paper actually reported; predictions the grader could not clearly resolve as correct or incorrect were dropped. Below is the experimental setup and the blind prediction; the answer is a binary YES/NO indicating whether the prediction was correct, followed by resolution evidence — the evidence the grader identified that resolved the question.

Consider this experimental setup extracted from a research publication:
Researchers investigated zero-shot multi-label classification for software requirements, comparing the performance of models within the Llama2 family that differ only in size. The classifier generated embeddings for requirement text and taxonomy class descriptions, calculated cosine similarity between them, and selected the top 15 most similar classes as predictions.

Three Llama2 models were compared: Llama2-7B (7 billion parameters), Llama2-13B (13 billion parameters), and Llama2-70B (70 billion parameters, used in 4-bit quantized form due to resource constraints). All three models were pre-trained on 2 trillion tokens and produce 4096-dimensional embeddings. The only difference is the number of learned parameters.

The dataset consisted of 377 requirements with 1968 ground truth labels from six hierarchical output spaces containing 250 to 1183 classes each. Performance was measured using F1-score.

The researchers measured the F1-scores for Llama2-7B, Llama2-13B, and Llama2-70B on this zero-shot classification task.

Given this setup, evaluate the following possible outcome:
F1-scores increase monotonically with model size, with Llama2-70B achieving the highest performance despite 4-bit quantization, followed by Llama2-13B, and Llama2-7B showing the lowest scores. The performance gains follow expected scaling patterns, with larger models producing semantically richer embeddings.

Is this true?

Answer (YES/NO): NO